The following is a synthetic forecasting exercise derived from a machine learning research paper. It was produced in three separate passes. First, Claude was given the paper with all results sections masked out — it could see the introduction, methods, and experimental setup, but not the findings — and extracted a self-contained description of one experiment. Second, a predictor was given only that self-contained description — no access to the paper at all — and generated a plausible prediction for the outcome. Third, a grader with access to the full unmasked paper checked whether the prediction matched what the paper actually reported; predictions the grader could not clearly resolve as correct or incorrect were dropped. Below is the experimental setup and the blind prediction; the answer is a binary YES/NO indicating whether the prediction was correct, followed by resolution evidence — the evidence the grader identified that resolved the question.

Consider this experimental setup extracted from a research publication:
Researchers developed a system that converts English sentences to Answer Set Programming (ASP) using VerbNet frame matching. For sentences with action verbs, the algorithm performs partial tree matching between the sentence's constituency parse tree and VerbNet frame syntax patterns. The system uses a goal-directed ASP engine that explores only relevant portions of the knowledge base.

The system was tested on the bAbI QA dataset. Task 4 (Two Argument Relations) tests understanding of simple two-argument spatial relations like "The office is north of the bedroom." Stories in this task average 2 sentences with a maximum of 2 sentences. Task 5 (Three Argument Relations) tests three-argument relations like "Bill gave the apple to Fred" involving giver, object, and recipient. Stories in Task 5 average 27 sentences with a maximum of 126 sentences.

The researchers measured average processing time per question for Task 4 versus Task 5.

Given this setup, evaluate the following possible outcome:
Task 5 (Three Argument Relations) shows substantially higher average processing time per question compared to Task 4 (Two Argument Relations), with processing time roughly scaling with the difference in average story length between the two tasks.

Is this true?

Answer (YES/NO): NO